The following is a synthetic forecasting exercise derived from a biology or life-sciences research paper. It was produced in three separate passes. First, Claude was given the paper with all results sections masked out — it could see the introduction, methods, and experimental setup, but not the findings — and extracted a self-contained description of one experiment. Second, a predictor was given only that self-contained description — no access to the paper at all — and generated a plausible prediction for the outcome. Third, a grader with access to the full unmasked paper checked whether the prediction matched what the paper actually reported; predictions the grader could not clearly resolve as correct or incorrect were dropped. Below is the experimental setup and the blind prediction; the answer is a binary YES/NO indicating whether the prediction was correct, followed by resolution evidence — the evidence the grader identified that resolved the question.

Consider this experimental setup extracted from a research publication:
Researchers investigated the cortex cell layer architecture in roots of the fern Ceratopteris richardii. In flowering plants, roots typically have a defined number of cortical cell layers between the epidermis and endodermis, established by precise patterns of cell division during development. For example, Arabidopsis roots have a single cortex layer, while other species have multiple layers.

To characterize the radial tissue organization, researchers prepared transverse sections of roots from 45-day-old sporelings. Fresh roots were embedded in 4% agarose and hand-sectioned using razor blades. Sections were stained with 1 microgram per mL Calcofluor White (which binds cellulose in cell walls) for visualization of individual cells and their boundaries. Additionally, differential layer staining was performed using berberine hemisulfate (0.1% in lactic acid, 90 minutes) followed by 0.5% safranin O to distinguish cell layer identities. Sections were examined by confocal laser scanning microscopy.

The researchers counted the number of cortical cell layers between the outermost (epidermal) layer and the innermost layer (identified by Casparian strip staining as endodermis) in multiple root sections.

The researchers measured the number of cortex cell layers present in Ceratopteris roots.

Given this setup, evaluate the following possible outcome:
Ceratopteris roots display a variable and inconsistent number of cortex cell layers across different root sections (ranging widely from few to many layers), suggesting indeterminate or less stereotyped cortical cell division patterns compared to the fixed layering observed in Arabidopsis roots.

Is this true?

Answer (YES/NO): NO